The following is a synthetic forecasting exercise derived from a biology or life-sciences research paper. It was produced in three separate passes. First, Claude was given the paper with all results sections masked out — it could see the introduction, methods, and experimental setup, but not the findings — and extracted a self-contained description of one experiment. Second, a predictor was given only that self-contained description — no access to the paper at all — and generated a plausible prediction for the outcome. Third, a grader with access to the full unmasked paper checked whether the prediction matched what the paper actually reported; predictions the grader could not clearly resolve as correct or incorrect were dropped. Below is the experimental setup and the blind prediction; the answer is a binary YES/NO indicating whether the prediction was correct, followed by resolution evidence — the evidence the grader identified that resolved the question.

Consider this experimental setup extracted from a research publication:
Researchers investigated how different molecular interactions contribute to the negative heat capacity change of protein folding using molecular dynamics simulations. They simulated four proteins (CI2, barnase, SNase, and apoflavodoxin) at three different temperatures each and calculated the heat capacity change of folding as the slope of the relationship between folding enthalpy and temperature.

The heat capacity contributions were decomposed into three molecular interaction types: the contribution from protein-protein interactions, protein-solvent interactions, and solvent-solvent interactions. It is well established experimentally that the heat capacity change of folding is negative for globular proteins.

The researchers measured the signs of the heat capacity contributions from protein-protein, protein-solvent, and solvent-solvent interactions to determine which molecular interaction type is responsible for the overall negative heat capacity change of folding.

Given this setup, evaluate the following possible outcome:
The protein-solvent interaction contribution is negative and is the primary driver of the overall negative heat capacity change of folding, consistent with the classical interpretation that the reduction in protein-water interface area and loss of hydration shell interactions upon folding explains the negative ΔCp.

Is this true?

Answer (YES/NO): YES